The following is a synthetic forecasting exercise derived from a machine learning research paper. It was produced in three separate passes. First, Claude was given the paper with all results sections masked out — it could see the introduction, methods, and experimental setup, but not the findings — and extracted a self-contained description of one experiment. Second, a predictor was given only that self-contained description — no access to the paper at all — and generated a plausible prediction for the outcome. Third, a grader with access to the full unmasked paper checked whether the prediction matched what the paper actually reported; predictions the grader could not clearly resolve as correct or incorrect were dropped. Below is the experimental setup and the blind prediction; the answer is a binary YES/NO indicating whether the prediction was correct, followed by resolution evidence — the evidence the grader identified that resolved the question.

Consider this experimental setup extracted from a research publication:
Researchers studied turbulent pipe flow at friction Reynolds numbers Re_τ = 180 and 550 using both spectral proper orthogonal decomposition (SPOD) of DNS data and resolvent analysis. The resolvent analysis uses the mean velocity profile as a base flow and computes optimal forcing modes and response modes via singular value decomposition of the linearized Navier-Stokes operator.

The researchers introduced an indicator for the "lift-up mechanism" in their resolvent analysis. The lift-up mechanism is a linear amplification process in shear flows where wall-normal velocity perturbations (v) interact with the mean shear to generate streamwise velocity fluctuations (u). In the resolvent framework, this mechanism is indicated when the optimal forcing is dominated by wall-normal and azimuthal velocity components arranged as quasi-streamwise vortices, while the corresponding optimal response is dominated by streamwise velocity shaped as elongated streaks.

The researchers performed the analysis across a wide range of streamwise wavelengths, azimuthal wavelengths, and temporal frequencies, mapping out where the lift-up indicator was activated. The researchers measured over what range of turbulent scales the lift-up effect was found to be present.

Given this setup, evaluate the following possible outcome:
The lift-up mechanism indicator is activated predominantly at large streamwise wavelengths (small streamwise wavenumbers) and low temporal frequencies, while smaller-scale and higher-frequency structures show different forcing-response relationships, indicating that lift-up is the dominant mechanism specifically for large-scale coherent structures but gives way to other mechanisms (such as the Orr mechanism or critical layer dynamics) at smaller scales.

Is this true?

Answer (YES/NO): NO